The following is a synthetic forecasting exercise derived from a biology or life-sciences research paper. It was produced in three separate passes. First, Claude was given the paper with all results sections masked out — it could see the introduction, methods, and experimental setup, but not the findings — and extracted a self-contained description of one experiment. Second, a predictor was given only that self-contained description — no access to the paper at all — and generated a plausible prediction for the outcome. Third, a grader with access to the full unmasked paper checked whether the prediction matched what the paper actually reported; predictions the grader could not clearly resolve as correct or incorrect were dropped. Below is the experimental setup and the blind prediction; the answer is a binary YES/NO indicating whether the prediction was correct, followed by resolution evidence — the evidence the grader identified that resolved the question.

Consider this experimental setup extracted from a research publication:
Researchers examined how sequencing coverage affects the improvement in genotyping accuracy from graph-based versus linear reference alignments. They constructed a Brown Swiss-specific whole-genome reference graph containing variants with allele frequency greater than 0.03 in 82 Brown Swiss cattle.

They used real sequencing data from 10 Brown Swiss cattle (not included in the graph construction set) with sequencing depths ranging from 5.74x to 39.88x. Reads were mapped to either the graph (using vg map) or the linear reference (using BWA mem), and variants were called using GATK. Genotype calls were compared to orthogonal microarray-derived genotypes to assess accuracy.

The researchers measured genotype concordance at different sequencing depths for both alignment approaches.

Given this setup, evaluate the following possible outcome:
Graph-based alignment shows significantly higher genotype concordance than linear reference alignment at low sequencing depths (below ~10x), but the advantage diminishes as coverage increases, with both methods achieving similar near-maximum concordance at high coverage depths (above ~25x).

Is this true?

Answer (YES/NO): NO